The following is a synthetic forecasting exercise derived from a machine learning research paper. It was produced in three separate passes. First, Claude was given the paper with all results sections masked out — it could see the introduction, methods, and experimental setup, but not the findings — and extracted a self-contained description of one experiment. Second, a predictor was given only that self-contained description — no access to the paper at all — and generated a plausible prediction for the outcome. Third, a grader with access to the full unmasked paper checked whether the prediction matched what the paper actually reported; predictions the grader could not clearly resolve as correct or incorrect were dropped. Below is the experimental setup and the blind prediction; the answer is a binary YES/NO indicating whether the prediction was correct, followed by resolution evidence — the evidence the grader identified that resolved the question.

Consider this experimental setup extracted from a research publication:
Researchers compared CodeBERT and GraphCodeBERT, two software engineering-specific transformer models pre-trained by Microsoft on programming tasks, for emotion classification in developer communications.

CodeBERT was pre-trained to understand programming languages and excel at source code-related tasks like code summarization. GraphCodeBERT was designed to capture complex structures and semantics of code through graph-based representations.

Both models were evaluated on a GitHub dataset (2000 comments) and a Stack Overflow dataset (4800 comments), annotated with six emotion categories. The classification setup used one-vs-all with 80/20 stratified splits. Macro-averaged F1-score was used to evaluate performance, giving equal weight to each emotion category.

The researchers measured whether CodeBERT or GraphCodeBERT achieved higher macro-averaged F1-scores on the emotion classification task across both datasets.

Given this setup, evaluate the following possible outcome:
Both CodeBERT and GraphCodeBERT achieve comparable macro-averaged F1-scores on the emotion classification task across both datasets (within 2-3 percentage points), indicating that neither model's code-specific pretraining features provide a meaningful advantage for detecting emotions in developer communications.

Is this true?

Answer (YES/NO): YES